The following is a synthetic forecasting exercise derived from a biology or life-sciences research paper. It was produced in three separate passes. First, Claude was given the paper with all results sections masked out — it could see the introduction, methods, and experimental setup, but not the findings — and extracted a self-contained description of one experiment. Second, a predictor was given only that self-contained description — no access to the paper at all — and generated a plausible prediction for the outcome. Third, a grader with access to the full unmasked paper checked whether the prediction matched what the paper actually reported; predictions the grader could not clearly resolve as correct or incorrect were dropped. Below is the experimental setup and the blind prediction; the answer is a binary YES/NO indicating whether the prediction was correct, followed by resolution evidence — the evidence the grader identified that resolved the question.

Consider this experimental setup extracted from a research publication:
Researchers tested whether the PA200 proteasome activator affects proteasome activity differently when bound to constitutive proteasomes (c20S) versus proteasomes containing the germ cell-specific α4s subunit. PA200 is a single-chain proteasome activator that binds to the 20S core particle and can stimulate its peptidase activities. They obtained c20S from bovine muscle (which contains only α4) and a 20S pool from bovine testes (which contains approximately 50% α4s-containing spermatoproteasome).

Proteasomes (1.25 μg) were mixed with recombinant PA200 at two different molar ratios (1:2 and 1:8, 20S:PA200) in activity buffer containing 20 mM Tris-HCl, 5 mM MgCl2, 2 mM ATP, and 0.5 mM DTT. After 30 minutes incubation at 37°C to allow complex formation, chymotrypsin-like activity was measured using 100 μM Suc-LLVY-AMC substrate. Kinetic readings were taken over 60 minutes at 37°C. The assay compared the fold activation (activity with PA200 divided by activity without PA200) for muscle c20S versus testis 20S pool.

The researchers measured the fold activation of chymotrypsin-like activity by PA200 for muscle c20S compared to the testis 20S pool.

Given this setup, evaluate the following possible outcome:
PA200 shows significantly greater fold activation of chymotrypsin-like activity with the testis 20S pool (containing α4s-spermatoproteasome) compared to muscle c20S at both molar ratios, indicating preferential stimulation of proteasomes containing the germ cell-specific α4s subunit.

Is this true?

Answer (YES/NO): NO